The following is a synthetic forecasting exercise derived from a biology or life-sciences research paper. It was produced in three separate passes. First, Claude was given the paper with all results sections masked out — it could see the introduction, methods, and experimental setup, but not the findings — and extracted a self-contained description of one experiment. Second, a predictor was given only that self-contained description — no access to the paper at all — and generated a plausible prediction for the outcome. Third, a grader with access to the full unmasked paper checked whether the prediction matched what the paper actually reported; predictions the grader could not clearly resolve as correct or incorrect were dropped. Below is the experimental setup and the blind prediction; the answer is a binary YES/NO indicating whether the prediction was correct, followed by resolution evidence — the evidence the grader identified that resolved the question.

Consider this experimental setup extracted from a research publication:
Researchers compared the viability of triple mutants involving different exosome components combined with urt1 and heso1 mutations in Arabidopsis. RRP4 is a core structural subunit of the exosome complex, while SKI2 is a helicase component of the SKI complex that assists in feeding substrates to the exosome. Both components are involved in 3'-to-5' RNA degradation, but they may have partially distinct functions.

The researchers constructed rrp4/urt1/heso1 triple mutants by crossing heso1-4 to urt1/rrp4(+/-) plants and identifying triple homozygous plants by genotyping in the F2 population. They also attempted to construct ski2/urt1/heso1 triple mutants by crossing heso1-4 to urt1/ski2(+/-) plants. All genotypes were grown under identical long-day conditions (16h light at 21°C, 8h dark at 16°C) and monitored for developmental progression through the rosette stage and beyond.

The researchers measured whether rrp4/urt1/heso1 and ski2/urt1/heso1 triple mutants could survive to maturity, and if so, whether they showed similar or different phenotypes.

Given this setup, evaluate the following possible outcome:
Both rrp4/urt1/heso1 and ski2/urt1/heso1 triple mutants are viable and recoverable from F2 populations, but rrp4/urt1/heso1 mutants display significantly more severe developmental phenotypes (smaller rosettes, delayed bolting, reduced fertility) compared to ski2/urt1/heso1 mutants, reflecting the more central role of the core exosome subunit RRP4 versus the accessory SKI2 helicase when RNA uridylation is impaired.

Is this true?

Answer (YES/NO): NO